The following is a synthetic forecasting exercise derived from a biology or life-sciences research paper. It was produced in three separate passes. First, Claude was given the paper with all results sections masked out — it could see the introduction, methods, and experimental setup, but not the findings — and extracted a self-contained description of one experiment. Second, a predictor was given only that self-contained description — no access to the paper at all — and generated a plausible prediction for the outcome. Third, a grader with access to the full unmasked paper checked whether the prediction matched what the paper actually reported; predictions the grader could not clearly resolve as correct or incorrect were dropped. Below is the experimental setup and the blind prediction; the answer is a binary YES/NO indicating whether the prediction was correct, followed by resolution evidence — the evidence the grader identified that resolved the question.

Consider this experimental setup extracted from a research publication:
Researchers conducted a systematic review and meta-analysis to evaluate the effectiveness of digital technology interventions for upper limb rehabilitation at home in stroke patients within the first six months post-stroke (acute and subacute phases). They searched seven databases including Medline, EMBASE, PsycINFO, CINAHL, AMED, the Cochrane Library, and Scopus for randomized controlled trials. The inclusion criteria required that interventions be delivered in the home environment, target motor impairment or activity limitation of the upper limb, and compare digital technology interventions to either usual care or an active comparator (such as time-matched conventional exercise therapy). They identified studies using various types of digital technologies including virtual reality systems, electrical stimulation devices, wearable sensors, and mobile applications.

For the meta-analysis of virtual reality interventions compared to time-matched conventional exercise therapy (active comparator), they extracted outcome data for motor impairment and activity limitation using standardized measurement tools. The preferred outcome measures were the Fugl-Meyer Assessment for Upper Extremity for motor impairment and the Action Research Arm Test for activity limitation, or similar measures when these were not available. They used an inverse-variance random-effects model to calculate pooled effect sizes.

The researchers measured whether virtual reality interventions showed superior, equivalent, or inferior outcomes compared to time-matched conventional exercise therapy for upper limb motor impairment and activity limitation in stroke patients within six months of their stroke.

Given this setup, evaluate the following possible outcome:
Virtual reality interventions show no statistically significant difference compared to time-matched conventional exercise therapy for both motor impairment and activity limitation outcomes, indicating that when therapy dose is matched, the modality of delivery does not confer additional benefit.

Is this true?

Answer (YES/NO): YES